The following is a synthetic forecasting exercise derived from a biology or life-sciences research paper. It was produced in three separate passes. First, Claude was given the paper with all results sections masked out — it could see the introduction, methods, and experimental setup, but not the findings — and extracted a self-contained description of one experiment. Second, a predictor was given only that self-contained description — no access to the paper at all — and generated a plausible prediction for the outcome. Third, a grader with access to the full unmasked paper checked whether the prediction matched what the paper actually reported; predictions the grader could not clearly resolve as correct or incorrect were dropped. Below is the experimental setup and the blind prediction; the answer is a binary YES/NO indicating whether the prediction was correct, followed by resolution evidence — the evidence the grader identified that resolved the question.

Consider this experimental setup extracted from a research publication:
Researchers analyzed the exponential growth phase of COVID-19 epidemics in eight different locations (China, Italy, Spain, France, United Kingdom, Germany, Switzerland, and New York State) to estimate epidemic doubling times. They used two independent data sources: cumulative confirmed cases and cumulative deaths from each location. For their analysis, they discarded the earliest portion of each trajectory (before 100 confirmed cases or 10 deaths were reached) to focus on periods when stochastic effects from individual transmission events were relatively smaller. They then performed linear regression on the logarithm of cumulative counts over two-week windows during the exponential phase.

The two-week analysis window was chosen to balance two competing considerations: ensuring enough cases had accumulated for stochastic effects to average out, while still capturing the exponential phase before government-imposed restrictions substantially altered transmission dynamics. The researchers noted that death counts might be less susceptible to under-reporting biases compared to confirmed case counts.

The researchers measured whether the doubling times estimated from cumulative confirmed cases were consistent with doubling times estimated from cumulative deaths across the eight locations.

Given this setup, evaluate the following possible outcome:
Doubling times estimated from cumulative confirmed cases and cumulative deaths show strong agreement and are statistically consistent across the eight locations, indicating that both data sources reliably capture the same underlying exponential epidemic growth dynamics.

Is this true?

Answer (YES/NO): YES